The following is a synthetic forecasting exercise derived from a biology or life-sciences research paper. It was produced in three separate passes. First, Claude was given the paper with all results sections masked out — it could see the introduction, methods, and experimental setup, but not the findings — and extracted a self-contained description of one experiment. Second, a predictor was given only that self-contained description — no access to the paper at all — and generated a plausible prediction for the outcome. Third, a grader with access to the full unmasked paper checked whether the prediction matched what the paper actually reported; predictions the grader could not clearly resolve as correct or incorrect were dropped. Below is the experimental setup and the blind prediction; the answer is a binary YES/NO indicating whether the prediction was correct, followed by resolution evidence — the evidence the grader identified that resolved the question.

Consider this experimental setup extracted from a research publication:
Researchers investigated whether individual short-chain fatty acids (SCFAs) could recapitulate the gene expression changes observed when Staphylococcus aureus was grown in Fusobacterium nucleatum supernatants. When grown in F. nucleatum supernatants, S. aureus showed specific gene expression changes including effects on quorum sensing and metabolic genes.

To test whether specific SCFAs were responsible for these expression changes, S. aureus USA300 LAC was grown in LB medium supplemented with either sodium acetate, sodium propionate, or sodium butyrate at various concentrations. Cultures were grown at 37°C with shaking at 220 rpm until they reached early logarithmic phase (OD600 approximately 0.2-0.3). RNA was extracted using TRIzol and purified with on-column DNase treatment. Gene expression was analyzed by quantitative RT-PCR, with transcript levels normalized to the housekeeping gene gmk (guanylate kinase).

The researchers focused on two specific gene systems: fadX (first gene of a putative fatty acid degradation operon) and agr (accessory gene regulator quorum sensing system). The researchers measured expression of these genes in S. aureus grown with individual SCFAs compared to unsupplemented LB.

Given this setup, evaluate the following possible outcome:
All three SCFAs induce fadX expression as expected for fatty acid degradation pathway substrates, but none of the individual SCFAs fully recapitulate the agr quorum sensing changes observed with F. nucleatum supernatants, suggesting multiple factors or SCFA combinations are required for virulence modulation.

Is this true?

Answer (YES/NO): NO